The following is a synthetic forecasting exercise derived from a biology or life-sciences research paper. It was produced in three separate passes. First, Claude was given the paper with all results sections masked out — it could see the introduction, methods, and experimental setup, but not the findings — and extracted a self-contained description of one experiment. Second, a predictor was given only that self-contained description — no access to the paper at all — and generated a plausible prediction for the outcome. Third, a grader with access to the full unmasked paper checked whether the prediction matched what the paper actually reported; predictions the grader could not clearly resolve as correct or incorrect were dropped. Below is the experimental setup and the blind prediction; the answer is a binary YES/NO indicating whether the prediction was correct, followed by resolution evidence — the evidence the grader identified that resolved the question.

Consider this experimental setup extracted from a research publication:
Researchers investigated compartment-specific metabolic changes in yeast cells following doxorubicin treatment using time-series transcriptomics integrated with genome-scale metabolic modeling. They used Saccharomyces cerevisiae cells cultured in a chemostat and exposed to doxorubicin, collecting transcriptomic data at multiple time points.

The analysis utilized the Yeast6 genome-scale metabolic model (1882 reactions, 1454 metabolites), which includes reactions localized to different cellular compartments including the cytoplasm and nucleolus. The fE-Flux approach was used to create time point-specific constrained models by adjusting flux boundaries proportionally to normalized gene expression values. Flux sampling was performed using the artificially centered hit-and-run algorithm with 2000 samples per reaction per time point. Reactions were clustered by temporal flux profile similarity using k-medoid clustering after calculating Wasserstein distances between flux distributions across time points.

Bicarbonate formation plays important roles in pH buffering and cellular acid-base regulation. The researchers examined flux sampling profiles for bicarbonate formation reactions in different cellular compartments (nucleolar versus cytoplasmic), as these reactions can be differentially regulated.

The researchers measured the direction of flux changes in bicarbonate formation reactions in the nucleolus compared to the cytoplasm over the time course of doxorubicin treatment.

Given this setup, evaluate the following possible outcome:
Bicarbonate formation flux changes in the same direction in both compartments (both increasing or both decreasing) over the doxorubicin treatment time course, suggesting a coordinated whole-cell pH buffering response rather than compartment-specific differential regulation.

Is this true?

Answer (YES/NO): NO